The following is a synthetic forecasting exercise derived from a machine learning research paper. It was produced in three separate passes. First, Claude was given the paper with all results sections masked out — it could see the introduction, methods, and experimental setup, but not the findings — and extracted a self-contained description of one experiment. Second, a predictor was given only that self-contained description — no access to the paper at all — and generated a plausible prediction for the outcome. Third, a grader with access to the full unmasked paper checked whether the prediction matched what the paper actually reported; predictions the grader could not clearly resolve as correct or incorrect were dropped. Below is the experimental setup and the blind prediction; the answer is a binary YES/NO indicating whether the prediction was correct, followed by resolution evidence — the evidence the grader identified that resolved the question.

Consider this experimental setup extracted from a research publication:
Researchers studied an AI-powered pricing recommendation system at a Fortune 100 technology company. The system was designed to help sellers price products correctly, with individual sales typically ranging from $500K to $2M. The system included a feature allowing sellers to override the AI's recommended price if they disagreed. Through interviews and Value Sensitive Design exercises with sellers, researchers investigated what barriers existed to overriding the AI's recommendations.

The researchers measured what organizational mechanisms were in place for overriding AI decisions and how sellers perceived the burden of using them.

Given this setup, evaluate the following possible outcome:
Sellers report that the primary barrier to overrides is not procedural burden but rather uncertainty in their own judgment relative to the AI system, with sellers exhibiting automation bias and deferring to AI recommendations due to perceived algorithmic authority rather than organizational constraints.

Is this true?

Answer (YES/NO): NO